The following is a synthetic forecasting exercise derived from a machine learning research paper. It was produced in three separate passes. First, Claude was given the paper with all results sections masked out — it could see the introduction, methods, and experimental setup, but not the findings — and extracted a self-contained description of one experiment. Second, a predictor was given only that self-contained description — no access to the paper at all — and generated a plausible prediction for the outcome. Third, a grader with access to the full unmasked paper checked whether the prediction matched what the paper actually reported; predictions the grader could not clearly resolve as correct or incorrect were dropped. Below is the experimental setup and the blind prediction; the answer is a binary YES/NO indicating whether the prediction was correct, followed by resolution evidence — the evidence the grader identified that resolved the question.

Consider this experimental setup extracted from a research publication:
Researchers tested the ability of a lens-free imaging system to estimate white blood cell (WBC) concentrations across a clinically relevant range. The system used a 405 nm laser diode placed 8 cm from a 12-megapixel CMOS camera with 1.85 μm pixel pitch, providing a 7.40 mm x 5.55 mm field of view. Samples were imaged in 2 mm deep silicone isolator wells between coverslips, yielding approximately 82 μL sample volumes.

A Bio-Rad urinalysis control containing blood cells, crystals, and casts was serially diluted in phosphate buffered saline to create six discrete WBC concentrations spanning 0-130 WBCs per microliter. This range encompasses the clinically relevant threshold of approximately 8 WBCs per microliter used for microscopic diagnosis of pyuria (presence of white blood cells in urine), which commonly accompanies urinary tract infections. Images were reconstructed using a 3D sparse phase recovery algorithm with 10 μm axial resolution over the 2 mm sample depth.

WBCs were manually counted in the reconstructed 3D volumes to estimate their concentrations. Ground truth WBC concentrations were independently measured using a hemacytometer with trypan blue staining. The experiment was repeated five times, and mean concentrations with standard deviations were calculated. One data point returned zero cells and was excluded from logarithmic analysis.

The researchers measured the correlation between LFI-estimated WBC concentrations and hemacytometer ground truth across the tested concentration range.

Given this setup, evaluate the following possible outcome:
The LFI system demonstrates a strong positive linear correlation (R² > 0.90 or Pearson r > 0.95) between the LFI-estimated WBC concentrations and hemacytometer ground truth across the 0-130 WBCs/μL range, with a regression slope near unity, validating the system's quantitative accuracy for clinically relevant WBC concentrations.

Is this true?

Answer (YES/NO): NO